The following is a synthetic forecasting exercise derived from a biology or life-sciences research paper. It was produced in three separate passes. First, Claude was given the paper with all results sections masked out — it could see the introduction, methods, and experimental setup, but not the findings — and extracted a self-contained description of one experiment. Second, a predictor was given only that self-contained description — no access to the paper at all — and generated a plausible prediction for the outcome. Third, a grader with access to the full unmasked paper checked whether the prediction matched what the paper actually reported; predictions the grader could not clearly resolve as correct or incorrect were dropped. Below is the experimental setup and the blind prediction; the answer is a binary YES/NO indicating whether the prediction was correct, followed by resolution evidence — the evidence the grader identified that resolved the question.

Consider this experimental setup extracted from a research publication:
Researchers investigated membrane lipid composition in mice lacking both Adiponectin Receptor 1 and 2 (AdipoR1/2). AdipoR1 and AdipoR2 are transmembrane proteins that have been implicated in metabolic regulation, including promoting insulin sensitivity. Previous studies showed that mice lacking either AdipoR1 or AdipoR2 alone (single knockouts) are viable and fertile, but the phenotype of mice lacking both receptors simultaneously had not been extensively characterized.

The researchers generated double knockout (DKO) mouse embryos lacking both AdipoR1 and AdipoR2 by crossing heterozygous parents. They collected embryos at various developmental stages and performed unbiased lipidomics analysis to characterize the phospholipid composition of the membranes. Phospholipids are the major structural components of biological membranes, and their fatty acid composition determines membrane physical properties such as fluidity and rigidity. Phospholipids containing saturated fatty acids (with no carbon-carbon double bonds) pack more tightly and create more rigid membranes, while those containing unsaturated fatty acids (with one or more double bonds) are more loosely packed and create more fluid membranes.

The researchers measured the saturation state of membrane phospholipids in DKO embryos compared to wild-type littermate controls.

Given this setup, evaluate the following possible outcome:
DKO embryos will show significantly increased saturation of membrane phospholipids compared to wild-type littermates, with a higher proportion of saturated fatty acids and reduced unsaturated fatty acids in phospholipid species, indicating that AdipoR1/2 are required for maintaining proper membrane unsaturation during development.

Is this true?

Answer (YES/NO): YES